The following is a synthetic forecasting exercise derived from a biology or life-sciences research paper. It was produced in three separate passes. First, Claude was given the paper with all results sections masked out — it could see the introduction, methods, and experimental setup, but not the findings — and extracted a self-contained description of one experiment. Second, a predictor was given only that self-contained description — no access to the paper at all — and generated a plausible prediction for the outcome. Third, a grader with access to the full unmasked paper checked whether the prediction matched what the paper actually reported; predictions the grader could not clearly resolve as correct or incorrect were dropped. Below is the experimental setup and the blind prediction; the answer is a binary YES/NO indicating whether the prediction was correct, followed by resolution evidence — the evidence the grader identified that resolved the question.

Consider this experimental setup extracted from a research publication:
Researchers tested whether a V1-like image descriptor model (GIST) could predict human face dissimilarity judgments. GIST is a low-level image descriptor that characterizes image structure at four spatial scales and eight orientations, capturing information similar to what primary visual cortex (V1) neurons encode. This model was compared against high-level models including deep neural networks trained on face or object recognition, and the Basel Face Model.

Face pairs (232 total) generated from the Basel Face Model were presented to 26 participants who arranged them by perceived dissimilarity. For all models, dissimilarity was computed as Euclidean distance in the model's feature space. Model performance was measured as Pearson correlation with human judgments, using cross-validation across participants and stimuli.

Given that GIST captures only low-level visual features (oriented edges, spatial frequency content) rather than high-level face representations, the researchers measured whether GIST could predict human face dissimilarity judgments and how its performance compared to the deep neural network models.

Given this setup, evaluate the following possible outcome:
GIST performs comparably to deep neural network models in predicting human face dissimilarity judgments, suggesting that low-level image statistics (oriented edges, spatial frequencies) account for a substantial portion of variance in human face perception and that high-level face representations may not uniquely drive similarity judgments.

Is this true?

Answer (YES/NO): NO